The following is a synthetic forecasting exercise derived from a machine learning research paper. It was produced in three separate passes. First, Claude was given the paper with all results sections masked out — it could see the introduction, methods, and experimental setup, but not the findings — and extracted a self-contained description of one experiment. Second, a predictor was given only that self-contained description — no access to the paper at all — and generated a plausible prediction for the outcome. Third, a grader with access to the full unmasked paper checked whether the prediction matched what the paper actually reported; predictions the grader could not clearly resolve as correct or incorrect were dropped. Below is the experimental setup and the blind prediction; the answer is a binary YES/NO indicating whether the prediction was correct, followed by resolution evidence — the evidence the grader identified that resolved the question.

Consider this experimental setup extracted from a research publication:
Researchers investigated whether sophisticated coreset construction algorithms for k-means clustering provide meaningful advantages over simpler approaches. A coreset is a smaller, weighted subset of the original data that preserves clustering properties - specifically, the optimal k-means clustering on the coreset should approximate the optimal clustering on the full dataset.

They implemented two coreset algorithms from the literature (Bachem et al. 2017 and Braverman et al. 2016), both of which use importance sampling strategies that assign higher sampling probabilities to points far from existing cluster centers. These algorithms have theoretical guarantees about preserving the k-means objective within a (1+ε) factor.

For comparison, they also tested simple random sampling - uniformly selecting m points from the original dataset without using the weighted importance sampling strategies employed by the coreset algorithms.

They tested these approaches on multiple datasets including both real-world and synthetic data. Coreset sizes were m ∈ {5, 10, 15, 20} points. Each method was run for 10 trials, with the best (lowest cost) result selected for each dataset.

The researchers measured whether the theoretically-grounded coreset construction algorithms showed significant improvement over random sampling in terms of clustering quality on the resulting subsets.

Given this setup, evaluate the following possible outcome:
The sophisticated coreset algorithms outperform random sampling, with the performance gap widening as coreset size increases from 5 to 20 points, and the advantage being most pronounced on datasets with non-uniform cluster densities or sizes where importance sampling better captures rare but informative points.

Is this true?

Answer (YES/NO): NO